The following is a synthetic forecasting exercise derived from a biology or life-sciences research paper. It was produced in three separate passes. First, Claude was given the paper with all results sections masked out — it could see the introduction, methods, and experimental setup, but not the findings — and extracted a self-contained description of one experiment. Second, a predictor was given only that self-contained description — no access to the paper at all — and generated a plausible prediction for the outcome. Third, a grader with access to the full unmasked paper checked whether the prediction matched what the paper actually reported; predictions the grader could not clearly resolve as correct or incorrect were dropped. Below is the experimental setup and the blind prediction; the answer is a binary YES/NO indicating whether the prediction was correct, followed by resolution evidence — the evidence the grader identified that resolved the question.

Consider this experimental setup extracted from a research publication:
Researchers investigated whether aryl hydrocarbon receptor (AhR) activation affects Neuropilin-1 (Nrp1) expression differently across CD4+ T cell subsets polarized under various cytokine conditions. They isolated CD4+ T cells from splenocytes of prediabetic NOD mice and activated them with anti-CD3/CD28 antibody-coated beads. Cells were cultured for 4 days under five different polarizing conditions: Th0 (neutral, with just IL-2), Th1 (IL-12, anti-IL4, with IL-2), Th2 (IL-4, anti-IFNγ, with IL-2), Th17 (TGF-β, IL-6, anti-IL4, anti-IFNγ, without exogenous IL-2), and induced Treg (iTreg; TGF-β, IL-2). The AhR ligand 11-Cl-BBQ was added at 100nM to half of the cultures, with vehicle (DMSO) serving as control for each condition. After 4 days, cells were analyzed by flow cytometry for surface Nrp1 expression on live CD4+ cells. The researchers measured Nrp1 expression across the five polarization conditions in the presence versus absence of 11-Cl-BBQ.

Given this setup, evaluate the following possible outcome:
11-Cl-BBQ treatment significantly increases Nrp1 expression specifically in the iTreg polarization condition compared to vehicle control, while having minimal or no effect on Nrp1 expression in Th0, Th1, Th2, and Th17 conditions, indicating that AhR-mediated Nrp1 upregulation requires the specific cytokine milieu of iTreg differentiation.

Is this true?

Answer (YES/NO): NO